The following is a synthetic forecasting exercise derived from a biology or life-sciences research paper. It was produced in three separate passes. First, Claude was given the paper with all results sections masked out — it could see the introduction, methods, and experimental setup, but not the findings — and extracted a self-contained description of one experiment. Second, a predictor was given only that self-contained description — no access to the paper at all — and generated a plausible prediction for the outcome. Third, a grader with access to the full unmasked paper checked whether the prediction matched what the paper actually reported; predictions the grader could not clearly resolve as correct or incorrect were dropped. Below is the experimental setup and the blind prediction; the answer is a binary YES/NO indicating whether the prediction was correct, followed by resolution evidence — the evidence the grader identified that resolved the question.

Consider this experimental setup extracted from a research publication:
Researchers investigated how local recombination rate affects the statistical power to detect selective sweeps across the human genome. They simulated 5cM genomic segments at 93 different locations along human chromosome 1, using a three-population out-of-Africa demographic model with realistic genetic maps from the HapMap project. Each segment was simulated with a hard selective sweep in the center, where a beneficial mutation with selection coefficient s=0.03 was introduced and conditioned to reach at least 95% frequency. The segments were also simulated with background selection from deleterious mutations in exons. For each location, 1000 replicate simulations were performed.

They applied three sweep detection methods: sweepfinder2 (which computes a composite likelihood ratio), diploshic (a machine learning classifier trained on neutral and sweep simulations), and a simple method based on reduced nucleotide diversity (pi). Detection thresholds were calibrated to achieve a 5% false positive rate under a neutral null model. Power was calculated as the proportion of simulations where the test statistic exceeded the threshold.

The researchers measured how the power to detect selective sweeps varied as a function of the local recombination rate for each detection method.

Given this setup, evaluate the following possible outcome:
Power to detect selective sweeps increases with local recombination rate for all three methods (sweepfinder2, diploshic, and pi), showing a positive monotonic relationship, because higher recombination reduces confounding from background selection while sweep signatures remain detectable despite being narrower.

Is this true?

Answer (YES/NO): NO